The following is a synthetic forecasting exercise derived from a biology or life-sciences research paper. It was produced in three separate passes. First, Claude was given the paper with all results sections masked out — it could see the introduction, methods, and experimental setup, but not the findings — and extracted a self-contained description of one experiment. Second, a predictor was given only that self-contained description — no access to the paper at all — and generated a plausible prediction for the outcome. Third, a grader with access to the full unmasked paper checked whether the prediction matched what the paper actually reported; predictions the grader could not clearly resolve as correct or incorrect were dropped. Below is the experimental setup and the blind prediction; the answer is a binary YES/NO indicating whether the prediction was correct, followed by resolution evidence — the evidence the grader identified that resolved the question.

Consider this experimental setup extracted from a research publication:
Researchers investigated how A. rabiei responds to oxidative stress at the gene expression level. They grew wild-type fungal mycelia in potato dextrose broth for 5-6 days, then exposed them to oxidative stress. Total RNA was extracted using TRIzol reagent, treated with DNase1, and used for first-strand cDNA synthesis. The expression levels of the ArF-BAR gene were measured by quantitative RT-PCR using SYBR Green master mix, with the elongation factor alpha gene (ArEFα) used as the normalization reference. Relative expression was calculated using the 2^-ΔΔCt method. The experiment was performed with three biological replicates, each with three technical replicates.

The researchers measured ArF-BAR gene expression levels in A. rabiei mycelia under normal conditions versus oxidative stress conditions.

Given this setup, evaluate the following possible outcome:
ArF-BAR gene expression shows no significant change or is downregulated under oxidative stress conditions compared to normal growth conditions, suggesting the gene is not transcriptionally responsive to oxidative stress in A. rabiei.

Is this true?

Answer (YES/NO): NO